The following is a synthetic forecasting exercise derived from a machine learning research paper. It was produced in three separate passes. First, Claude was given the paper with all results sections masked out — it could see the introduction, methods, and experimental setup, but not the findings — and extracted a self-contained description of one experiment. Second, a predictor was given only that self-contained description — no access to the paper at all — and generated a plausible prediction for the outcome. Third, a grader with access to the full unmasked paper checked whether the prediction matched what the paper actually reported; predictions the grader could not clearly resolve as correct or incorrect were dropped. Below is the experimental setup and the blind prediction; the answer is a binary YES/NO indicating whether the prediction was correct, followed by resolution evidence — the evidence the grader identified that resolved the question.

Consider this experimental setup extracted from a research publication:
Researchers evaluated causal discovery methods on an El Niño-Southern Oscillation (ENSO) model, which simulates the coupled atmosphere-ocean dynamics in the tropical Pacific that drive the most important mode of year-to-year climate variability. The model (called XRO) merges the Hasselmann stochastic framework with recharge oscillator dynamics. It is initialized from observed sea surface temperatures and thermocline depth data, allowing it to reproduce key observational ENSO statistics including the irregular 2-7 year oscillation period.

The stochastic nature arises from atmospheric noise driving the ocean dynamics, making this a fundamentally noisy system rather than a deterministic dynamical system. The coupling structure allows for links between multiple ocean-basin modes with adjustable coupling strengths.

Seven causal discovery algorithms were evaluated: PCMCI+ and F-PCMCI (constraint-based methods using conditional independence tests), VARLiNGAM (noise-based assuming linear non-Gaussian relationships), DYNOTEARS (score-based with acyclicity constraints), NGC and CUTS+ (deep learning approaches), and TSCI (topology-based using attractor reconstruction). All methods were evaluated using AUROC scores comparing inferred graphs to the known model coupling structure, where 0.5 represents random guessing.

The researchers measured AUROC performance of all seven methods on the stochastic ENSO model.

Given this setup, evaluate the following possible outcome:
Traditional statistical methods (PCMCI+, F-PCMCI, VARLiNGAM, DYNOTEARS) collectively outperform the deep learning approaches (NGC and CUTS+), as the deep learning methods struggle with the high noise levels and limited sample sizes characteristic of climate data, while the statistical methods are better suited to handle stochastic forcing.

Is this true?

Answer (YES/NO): NO